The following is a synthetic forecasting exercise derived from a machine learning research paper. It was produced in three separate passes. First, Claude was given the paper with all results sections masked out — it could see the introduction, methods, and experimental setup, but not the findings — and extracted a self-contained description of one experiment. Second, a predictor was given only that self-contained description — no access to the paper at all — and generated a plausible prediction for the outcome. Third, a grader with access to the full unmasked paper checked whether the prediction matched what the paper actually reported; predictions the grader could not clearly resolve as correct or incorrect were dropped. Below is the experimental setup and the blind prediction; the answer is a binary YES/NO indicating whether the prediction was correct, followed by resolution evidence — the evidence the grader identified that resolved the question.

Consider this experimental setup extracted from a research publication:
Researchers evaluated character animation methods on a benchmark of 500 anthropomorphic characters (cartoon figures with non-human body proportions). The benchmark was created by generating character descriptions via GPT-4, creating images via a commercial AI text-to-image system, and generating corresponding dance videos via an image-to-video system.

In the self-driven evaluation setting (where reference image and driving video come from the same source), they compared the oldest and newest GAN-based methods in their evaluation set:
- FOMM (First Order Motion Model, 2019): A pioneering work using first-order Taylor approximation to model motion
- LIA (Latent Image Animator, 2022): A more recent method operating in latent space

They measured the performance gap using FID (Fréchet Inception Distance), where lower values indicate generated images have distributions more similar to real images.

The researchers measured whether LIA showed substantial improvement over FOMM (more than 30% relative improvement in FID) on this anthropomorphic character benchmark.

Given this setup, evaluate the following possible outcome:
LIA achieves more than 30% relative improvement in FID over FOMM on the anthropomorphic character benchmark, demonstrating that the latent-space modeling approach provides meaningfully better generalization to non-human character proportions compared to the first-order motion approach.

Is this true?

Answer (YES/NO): YES